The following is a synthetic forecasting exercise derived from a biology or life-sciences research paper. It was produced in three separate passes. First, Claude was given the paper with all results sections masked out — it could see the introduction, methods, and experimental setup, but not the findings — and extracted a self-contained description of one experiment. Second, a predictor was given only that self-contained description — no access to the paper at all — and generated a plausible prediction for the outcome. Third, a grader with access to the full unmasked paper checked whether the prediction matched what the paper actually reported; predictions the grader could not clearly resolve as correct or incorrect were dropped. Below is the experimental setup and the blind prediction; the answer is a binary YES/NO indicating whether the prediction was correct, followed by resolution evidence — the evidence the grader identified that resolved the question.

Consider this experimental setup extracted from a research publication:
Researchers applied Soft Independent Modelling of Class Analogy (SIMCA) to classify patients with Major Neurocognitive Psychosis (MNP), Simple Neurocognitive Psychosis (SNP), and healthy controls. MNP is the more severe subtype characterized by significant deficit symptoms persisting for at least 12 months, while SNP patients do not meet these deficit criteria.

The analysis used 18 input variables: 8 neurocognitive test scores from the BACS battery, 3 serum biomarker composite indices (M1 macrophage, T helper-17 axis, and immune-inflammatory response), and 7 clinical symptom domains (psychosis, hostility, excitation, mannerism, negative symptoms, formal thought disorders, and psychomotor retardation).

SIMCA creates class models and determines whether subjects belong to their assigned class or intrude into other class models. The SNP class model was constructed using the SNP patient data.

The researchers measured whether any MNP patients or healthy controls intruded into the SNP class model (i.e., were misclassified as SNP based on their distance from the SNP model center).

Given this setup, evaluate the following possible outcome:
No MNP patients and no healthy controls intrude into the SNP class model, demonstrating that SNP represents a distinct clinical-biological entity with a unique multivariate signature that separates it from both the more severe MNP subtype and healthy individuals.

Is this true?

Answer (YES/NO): NO